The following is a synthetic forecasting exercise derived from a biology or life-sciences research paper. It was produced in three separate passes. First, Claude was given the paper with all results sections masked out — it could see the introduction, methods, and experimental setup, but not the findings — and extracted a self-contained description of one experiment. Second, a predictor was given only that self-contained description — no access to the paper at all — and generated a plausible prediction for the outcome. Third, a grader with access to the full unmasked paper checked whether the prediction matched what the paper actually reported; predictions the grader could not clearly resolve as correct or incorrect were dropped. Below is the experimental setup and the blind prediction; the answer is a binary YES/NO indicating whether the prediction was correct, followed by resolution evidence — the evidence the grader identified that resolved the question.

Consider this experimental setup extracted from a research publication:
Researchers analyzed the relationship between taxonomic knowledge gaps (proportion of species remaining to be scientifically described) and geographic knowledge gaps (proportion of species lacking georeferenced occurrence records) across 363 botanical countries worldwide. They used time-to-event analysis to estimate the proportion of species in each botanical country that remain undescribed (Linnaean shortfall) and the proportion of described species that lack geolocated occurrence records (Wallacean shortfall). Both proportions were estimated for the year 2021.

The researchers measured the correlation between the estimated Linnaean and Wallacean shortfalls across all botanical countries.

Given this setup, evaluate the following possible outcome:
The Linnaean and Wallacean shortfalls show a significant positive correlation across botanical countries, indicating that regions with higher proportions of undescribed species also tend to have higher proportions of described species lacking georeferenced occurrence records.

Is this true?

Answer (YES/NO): NO